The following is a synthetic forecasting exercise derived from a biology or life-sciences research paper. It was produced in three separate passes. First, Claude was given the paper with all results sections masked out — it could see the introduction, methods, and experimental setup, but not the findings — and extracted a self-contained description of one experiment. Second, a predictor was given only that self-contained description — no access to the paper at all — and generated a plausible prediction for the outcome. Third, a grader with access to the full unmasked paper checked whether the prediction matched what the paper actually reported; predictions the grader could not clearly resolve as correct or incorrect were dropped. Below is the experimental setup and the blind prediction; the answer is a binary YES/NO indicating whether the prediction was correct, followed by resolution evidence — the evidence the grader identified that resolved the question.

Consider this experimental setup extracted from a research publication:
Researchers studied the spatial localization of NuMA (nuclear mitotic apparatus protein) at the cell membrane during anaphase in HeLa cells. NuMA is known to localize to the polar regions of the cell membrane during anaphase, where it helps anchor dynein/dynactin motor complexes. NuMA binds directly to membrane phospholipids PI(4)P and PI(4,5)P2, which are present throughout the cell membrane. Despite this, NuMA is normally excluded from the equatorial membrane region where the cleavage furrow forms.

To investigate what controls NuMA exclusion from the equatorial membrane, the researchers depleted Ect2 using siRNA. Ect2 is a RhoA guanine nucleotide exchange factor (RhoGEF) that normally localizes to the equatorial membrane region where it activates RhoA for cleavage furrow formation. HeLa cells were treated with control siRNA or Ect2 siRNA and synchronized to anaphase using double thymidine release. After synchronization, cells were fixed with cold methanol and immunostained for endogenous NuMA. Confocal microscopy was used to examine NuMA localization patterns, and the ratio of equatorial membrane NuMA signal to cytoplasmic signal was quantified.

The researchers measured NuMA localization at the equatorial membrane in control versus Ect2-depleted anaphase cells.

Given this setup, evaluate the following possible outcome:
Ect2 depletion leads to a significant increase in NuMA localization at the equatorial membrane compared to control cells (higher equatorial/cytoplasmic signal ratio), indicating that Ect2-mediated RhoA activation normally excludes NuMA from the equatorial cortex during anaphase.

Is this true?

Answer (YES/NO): NO